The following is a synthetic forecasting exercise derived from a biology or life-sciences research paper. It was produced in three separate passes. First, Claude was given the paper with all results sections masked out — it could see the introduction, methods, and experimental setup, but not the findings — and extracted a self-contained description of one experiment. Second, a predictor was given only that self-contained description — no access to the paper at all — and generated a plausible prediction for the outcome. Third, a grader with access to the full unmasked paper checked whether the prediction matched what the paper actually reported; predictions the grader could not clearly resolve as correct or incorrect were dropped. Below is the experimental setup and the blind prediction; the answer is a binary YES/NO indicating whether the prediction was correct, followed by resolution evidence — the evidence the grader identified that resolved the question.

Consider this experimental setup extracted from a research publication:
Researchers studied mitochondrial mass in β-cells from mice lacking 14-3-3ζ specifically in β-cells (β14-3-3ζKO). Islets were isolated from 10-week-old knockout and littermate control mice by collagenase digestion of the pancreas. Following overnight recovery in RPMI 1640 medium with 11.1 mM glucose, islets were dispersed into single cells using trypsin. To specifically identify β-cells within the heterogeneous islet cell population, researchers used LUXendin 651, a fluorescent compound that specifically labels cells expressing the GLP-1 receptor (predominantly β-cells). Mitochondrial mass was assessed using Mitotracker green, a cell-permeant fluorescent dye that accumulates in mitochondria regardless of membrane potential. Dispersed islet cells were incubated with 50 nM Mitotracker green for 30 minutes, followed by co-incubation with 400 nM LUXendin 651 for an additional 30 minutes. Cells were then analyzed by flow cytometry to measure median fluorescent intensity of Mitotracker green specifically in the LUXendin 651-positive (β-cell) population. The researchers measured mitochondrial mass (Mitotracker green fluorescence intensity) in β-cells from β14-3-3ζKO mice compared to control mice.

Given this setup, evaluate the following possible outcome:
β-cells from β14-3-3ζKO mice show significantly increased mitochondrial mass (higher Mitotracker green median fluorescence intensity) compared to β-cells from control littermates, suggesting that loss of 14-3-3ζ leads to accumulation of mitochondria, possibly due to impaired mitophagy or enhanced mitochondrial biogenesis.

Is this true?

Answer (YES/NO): YES